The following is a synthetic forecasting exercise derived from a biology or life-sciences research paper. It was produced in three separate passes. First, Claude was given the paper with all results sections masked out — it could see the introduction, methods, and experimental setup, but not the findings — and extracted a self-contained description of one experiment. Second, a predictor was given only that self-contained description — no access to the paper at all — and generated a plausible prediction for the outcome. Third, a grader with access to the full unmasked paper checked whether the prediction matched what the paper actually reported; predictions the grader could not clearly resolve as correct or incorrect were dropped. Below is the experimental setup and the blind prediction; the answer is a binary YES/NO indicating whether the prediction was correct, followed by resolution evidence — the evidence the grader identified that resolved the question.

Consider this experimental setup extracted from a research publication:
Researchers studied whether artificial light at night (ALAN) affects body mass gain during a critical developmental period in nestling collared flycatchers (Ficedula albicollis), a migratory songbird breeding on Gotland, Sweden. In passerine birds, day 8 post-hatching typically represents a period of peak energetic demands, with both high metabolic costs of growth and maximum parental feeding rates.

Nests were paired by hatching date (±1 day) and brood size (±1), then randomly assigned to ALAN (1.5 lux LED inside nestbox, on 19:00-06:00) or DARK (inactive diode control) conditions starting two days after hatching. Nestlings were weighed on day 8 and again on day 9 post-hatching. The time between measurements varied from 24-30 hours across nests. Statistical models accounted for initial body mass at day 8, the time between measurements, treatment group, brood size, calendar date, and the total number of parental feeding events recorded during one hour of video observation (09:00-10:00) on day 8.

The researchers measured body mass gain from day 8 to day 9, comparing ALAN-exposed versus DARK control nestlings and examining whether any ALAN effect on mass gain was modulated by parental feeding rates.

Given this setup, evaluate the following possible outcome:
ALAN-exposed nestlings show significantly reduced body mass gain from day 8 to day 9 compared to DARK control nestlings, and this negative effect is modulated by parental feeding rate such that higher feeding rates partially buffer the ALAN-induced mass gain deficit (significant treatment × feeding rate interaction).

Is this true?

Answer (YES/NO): NO